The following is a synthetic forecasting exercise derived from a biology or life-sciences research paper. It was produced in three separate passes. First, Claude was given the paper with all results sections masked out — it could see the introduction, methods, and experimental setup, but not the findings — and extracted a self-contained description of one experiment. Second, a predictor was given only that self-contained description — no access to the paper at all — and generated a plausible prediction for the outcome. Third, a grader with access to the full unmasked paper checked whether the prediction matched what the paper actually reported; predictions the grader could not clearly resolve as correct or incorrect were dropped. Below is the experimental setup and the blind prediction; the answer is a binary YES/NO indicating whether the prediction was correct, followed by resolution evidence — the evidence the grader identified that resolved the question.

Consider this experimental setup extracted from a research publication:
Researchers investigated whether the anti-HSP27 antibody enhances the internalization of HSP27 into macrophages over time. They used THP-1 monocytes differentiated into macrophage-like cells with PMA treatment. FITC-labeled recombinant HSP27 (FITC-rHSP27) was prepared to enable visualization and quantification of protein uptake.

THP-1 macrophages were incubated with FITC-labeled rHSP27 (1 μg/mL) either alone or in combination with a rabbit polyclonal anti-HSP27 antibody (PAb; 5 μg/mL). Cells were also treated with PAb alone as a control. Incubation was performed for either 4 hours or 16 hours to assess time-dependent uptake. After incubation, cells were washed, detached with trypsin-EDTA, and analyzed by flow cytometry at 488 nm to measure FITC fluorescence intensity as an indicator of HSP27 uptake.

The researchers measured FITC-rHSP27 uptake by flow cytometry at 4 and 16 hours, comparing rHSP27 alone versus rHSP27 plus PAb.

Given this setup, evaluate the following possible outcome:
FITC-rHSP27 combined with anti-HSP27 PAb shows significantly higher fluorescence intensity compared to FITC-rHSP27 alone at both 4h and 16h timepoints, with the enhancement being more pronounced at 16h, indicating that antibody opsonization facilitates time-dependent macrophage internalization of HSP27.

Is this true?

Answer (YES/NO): NO